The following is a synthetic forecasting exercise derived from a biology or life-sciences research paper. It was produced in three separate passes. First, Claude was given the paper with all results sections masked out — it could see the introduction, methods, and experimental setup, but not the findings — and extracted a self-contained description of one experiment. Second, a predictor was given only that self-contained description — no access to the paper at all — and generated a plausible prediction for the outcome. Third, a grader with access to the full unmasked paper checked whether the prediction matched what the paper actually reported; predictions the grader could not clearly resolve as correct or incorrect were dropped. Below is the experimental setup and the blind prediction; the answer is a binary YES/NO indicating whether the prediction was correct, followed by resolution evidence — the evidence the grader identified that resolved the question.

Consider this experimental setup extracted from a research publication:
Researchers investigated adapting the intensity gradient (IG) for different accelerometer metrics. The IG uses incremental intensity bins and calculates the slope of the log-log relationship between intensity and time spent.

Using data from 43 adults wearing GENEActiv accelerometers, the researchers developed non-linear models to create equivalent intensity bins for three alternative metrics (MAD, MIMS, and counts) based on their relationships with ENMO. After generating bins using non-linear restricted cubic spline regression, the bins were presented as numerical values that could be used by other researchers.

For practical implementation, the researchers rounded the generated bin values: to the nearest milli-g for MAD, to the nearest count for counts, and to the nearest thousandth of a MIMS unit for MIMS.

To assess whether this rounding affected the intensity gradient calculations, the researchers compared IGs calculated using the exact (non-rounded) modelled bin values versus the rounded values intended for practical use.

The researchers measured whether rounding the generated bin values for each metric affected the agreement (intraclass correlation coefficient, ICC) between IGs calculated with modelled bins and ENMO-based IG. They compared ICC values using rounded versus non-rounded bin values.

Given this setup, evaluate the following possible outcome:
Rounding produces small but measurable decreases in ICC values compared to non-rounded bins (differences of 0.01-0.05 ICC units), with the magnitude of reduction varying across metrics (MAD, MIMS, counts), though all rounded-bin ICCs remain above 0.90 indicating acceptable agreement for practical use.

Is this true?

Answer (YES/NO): NO